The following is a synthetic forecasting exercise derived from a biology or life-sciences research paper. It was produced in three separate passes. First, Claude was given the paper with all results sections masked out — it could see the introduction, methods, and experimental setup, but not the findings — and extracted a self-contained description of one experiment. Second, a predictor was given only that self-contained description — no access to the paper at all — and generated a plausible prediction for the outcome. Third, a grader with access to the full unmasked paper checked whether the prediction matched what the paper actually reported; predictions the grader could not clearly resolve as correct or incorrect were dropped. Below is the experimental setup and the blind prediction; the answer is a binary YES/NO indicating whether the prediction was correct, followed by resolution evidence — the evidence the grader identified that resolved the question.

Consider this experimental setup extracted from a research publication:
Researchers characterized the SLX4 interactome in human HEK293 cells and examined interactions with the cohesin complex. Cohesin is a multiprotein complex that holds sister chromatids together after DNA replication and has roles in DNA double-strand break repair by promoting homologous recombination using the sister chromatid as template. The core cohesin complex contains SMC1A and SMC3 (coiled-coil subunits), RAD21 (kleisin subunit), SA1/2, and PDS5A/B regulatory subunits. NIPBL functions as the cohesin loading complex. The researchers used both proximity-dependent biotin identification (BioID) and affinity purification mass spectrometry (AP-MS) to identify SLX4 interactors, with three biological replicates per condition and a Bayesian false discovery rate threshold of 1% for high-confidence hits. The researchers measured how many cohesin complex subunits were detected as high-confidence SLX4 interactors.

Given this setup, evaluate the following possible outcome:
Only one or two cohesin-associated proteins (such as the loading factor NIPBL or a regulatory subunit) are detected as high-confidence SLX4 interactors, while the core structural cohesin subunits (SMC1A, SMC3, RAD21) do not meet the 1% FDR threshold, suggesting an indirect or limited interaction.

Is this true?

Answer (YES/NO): NO